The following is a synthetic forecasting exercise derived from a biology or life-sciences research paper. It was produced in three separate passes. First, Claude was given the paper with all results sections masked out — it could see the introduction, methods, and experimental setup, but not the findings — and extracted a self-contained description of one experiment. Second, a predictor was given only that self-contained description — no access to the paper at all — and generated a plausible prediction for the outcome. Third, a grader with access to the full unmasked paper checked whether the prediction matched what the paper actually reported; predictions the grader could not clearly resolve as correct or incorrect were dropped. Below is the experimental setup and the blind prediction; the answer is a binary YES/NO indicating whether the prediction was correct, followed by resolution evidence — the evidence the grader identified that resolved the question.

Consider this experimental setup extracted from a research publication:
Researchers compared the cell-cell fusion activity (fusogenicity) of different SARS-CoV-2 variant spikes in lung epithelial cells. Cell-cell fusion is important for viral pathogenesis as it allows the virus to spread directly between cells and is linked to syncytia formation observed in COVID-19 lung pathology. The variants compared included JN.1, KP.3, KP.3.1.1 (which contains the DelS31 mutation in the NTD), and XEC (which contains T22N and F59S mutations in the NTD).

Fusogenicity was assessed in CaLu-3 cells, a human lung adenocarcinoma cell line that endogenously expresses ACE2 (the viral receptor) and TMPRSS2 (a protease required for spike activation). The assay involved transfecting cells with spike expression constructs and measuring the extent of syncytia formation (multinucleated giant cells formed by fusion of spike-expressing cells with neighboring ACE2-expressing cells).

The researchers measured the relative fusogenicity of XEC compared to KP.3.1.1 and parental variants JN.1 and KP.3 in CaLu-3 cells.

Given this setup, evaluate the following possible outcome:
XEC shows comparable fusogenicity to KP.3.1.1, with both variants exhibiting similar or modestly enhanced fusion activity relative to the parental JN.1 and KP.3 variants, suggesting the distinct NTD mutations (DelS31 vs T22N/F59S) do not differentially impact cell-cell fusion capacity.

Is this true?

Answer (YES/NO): NO